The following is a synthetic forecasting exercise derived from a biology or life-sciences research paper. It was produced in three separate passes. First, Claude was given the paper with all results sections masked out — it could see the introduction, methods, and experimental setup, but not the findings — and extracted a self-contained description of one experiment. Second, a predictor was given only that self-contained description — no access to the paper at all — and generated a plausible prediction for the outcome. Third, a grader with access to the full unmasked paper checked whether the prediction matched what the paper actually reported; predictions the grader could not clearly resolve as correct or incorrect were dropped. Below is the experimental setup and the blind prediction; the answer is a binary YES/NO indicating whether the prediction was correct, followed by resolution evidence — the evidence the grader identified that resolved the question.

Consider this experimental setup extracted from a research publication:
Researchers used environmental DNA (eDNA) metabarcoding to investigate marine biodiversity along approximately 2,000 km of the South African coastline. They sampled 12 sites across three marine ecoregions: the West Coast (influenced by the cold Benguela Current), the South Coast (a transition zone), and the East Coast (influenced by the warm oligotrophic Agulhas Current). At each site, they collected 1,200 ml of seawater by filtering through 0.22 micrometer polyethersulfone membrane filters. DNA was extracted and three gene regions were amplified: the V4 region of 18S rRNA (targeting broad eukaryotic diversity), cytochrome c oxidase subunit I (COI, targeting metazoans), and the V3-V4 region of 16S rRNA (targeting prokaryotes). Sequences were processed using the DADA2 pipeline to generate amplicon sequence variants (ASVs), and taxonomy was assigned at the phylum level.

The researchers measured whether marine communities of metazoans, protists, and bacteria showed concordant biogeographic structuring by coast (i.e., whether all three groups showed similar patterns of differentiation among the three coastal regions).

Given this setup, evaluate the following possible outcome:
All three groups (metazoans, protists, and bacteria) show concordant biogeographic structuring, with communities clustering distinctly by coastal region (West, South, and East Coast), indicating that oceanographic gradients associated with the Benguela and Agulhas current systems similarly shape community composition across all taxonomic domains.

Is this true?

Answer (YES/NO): YES